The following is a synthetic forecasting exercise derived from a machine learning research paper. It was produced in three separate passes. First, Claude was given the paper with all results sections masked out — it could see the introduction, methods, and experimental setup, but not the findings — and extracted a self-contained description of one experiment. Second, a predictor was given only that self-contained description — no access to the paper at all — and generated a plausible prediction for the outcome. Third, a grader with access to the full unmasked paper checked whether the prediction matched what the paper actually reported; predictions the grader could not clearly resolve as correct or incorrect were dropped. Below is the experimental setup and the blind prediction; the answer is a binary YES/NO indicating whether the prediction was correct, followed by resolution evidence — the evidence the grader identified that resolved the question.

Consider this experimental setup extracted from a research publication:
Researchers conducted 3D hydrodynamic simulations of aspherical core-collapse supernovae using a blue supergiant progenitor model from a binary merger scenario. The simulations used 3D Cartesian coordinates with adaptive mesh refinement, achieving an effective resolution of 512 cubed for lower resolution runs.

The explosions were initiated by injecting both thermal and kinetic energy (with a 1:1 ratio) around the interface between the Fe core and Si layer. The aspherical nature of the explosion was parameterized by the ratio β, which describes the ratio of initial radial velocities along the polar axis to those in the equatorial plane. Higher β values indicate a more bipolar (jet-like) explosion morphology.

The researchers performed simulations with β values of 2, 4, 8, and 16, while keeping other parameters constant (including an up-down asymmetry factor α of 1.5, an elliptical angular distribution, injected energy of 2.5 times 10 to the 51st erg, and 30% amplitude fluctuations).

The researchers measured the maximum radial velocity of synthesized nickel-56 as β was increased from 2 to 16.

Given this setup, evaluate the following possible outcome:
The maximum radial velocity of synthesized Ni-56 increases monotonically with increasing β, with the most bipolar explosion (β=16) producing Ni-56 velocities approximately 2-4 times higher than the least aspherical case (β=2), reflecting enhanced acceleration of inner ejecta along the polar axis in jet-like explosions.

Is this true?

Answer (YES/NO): NO